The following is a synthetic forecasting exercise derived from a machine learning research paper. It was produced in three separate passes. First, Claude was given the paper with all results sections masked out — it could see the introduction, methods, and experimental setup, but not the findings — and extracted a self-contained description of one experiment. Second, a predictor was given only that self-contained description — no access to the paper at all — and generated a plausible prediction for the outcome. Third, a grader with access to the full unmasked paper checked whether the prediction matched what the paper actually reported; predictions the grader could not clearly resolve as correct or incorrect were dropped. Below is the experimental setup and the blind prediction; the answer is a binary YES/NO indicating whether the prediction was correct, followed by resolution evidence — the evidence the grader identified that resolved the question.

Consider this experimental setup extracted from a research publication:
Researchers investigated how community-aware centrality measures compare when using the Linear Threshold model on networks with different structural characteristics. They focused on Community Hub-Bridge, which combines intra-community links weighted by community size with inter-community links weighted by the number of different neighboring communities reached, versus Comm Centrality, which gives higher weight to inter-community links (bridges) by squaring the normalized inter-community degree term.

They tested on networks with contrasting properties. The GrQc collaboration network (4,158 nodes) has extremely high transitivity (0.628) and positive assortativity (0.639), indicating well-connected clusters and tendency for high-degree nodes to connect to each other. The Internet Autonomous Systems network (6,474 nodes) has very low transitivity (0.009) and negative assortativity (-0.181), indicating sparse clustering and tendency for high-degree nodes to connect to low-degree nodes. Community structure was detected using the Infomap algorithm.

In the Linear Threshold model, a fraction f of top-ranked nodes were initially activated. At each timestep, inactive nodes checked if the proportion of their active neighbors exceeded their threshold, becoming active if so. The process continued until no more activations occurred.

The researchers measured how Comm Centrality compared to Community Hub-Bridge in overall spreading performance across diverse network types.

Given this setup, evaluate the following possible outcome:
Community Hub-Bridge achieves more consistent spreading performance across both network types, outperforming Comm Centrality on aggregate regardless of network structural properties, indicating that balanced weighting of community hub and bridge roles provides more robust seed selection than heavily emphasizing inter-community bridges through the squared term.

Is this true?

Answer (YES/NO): NO